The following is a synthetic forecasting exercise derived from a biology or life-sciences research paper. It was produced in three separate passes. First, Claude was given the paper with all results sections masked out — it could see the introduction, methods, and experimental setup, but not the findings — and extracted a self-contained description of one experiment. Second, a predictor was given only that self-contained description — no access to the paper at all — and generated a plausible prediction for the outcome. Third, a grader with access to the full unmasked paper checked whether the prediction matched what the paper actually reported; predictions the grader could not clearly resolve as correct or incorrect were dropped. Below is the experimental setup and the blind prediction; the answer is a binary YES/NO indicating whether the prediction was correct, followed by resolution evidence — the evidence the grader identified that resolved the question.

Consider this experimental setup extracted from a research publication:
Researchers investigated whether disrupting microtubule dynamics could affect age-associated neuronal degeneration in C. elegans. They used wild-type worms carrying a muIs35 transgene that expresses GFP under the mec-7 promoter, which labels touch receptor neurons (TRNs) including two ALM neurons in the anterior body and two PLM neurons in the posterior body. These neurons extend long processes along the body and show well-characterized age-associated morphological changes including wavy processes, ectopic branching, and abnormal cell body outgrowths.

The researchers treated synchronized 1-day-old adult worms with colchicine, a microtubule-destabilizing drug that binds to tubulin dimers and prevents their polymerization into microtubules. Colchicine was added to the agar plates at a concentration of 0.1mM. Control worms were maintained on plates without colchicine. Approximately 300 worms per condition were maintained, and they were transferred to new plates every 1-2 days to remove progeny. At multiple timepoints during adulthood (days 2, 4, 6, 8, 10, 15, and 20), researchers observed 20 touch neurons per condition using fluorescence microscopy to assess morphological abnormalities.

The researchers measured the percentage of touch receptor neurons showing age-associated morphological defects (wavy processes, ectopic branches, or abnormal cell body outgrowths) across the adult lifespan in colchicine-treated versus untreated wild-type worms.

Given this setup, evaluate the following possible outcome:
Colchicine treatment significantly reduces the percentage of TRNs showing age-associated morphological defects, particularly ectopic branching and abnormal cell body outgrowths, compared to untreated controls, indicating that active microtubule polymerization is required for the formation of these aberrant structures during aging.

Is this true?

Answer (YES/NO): YES